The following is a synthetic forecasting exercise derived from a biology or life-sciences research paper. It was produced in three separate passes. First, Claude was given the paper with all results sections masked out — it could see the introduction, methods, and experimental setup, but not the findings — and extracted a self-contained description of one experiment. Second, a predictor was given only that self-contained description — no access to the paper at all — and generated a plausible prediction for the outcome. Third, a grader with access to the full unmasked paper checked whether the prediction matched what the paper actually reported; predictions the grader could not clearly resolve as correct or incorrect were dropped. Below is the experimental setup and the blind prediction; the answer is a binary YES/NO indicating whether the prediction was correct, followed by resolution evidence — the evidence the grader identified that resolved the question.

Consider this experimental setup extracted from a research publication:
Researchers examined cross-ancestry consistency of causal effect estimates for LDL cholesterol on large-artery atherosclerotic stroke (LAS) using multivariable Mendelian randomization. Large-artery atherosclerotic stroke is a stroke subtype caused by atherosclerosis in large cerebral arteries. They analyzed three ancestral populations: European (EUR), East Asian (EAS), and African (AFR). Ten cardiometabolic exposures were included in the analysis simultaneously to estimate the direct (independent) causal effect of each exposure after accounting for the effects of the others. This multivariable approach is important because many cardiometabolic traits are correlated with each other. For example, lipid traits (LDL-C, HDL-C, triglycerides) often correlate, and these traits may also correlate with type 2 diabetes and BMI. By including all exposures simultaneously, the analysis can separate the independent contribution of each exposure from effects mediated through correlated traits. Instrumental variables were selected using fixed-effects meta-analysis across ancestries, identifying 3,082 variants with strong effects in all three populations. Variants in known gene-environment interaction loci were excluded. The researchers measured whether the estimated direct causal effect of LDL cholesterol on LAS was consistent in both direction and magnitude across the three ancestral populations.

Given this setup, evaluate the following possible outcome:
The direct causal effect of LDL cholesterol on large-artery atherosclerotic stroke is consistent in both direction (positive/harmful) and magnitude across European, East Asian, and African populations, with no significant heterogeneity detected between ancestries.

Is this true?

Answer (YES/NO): YES